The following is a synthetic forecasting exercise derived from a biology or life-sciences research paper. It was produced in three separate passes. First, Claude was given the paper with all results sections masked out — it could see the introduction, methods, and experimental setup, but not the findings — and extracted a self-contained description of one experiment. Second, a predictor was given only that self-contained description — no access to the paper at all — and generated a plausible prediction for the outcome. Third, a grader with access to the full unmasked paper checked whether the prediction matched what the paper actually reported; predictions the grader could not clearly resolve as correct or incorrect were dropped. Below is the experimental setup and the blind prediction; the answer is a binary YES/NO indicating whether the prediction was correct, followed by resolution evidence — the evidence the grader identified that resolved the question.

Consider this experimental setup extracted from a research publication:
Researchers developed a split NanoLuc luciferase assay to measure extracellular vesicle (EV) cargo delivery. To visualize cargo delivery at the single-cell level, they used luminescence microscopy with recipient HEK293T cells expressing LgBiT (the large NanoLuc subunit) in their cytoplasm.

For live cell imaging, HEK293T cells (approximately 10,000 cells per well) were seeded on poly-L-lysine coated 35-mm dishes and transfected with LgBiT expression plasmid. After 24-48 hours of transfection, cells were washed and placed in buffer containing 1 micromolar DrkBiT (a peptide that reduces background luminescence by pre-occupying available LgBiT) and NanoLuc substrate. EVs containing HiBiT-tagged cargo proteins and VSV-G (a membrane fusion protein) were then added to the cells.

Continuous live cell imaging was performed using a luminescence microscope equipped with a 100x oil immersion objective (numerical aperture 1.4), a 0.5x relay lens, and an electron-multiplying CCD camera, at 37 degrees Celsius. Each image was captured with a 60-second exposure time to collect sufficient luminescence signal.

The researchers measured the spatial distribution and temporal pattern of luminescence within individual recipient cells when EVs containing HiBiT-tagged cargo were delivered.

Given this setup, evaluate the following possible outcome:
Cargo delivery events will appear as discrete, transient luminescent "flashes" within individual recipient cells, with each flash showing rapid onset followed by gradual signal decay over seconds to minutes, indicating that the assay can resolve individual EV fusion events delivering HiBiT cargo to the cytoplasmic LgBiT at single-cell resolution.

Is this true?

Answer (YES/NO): NO